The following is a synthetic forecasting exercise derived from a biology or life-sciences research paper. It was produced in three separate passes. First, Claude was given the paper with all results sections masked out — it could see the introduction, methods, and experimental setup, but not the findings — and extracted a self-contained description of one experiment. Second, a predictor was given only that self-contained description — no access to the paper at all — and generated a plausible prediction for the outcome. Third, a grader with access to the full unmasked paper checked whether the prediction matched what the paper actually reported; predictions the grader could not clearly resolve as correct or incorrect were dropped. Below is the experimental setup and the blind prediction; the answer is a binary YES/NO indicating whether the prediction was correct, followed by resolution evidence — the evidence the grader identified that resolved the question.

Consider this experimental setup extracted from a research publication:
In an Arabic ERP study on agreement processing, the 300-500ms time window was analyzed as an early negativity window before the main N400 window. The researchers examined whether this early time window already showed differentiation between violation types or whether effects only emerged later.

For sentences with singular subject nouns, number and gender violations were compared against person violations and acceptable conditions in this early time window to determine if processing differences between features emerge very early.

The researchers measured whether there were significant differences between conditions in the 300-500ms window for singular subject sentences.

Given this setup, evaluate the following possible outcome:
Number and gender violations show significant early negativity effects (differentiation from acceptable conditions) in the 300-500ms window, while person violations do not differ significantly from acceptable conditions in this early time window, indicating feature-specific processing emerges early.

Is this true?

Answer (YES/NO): YES